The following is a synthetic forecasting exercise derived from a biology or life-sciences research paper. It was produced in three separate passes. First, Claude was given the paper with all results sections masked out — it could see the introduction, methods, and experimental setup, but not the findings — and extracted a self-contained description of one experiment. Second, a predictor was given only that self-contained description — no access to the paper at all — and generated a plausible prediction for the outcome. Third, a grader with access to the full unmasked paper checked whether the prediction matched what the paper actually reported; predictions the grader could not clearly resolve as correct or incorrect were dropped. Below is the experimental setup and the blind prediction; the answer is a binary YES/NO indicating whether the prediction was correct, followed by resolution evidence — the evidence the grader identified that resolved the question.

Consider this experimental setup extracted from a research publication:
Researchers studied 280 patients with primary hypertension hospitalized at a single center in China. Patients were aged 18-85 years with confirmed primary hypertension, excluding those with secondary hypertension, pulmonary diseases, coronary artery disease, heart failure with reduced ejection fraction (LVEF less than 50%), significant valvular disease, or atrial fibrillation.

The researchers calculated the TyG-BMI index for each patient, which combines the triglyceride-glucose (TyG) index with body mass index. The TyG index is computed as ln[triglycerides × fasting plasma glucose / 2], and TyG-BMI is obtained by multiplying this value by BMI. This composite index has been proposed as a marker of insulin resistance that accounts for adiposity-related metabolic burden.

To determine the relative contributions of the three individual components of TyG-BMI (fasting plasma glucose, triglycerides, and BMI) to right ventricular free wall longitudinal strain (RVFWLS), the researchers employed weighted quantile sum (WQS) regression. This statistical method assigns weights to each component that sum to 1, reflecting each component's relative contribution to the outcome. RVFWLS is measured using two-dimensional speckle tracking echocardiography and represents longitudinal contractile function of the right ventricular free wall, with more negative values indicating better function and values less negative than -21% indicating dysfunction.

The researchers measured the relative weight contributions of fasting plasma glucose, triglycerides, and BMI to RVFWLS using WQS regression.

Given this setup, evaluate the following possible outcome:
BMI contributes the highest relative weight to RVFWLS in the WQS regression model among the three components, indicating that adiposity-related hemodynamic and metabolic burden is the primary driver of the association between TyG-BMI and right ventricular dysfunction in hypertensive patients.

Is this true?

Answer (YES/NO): NO